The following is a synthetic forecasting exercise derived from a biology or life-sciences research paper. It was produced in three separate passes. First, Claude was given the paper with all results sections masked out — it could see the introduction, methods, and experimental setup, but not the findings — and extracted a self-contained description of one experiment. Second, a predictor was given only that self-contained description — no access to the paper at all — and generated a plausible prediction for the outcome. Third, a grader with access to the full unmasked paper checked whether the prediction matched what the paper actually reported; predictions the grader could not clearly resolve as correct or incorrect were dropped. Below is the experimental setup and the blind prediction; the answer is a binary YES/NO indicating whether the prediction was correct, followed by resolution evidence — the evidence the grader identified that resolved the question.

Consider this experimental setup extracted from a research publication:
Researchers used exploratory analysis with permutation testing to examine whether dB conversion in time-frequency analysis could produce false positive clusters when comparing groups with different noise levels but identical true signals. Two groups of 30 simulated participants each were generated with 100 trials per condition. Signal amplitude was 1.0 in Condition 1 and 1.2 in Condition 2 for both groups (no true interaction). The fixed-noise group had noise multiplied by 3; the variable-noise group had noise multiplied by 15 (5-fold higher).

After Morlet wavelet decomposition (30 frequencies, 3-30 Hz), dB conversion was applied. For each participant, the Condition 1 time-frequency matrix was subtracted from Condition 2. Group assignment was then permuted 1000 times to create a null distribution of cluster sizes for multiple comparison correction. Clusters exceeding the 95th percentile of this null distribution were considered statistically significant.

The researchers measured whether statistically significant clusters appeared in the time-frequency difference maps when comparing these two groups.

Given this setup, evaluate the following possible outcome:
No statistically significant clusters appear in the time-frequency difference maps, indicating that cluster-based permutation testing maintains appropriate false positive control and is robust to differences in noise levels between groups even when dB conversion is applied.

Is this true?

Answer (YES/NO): NO